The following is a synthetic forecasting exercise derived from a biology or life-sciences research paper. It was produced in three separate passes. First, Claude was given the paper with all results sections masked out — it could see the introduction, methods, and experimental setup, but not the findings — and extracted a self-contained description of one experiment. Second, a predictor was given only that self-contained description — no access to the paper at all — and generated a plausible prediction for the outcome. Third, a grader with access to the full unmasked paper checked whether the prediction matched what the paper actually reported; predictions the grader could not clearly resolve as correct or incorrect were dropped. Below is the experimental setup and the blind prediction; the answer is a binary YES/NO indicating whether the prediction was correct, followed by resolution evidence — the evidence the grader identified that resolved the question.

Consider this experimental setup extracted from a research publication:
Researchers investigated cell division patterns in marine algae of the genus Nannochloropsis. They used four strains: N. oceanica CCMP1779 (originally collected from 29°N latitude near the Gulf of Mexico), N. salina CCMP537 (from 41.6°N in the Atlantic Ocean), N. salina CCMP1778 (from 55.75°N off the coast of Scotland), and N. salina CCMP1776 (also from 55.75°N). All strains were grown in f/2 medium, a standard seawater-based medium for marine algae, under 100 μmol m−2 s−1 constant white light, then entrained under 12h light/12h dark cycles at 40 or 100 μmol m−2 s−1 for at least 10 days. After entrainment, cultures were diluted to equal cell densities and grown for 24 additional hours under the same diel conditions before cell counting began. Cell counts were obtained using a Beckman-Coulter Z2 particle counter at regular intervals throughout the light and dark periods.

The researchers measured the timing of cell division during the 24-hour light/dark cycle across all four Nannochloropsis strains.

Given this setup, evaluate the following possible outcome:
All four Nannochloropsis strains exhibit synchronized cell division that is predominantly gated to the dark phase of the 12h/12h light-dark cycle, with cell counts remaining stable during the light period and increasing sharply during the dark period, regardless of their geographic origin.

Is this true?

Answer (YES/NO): YES